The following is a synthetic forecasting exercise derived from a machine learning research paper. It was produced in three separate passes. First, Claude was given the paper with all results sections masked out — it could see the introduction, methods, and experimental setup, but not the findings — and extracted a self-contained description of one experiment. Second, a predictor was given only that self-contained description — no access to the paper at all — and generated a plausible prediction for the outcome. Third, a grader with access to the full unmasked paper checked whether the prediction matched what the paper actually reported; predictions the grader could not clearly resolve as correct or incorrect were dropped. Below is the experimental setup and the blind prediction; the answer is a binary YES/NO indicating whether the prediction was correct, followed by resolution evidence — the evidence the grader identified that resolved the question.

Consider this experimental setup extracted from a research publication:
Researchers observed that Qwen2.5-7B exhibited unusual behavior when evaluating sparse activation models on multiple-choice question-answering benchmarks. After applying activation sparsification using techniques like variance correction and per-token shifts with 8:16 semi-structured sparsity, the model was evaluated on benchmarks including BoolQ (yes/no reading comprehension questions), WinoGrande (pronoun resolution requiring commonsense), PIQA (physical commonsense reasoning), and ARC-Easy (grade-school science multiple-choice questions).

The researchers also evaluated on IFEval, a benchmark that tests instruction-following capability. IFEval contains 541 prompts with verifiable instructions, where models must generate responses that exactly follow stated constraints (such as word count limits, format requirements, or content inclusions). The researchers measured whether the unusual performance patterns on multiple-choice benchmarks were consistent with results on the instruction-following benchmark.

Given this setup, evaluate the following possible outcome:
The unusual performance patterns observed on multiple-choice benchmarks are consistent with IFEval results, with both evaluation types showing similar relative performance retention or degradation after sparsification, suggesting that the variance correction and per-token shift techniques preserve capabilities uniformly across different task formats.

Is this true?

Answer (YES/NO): NO